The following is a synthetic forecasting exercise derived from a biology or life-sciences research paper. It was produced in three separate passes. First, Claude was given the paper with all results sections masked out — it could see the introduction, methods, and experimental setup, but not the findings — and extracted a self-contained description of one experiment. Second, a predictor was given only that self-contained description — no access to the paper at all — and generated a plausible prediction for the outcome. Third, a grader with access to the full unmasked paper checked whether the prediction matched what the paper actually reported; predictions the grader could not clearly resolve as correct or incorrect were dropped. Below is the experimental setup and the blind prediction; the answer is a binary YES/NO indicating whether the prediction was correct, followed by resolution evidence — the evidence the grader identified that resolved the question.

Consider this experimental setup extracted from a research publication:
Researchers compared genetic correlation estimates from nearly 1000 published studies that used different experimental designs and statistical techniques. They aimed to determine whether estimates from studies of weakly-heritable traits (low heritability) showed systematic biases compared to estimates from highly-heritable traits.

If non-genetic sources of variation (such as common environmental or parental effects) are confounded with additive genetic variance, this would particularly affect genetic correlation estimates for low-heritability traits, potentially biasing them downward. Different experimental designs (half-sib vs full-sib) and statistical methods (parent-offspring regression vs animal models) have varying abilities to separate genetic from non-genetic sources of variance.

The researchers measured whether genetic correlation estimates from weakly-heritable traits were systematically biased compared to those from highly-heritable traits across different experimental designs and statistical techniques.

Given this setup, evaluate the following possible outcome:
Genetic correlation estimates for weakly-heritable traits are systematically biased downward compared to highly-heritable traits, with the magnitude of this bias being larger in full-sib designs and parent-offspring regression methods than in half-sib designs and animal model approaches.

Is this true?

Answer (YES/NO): NO